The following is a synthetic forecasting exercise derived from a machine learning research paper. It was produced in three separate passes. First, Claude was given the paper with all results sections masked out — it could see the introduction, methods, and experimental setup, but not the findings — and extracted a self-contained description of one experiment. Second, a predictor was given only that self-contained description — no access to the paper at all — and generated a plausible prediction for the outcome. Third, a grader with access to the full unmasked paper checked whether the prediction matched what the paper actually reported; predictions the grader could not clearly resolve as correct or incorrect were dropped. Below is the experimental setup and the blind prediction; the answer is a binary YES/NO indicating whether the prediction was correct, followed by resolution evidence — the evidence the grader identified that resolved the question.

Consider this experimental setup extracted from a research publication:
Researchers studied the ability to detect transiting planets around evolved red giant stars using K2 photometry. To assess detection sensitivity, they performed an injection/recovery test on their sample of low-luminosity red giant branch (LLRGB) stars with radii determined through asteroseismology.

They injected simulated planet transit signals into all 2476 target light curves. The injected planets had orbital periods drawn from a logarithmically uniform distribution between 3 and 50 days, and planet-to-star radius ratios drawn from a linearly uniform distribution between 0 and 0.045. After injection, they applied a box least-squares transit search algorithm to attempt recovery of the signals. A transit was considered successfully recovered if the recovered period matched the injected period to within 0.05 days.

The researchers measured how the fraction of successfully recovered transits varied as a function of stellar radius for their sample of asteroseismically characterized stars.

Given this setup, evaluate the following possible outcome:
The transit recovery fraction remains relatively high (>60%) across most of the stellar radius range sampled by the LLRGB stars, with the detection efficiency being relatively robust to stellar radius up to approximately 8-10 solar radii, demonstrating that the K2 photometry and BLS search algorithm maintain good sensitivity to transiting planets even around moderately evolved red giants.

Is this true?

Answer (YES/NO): NO